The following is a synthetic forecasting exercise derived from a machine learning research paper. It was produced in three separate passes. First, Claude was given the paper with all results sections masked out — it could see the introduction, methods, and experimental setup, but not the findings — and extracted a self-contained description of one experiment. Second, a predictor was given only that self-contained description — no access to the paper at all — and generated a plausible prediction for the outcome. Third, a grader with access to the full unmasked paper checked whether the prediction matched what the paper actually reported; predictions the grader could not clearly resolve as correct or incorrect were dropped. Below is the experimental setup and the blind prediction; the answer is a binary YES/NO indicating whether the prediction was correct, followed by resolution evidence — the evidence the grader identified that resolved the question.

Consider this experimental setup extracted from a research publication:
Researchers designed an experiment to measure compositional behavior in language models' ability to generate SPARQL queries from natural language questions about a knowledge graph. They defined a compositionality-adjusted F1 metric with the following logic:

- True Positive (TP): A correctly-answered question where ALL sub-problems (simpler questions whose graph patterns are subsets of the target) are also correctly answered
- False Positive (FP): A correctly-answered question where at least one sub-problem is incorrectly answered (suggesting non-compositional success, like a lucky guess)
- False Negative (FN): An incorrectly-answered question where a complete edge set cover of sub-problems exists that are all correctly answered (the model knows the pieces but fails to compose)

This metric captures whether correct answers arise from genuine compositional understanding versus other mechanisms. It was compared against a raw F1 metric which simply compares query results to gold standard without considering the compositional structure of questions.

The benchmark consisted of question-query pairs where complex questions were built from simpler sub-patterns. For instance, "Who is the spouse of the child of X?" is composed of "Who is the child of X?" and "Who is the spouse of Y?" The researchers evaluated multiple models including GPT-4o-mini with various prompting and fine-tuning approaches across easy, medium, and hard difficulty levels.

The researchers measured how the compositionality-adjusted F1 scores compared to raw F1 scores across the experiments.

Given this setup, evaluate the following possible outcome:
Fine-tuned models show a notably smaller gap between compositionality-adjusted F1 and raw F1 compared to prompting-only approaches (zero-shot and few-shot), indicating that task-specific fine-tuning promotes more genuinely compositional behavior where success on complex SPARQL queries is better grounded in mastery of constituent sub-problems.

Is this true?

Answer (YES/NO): NO